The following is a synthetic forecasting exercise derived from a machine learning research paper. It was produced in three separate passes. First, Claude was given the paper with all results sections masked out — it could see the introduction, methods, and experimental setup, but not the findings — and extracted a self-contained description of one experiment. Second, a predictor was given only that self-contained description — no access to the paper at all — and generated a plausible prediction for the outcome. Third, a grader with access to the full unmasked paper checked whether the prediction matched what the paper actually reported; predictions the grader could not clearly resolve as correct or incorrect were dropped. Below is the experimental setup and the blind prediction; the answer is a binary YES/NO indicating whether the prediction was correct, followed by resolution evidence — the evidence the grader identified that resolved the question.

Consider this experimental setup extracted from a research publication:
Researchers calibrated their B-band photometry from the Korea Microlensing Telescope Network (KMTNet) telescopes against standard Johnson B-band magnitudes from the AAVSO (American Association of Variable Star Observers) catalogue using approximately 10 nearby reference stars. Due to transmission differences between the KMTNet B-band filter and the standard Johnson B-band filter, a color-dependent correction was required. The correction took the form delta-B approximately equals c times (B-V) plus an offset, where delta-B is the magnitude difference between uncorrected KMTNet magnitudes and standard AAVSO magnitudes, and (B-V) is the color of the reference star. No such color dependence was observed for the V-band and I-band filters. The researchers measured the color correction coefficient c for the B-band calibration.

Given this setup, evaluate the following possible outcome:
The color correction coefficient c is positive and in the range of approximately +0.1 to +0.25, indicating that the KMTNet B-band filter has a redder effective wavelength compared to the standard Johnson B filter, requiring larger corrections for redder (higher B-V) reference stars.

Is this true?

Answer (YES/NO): NO